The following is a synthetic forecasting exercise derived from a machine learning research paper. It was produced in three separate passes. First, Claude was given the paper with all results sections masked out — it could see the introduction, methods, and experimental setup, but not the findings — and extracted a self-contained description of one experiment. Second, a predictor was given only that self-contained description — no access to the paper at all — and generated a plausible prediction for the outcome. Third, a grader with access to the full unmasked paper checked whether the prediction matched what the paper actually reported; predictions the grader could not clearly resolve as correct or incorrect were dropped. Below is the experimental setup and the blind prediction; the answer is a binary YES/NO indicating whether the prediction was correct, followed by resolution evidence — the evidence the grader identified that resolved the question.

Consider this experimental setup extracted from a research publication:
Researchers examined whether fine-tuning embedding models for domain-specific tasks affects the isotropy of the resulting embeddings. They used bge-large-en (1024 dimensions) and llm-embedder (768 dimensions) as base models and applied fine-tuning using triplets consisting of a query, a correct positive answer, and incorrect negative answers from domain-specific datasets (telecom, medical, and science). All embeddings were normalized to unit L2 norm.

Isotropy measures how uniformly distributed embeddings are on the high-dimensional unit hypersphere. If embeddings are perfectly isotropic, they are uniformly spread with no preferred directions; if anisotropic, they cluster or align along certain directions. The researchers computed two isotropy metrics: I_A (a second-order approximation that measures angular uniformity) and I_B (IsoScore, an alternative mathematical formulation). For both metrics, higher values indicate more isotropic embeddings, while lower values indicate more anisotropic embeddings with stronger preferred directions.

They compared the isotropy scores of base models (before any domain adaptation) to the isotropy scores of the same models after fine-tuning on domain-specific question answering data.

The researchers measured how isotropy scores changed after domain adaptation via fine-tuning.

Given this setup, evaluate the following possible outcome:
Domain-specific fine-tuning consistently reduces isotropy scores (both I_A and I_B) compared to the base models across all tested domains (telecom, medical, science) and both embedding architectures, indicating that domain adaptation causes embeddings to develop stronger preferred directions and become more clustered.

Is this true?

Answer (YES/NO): NO